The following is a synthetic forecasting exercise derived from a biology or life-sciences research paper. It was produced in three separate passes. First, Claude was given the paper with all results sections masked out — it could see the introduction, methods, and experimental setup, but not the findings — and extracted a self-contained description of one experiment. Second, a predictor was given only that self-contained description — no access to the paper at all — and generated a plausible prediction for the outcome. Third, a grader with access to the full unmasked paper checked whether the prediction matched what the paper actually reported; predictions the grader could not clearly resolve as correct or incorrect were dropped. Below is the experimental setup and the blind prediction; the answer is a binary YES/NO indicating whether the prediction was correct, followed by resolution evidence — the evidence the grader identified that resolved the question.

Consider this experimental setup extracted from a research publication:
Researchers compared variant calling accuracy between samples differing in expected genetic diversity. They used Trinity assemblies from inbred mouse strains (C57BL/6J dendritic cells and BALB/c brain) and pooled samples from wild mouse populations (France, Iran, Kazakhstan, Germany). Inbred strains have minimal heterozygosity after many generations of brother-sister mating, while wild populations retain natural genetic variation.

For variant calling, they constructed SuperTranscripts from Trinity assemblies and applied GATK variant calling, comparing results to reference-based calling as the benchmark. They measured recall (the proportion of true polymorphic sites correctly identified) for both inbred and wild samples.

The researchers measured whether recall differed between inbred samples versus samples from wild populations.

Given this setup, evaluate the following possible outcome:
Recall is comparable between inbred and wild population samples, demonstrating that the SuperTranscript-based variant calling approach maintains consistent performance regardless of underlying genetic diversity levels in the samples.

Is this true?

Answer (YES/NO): NO